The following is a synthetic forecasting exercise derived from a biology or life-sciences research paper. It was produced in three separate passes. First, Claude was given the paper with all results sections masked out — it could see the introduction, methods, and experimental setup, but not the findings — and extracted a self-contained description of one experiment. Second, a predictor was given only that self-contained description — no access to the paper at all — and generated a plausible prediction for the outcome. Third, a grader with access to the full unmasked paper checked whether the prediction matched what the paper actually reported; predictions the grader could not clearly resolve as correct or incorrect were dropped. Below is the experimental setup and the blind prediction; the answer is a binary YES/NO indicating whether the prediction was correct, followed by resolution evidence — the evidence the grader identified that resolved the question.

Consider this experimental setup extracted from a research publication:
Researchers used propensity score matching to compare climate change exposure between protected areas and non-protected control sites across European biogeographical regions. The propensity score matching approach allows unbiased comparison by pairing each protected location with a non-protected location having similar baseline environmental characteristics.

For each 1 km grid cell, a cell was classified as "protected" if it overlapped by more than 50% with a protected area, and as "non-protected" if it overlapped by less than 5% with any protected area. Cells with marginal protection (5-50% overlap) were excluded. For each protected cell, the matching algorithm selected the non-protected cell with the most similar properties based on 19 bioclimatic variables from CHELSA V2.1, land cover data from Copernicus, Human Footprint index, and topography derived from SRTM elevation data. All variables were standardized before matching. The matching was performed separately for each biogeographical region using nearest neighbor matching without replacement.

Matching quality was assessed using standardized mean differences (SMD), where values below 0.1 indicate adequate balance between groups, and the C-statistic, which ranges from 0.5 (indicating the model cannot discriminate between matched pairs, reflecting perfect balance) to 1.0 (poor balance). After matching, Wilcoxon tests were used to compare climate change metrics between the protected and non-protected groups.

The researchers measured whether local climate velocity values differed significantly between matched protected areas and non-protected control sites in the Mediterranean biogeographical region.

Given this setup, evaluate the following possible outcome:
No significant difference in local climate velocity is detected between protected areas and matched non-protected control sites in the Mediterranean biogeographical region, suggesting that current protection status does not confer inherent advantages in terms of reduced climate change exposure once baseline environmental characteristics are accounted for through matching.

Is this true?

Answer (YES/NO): NO